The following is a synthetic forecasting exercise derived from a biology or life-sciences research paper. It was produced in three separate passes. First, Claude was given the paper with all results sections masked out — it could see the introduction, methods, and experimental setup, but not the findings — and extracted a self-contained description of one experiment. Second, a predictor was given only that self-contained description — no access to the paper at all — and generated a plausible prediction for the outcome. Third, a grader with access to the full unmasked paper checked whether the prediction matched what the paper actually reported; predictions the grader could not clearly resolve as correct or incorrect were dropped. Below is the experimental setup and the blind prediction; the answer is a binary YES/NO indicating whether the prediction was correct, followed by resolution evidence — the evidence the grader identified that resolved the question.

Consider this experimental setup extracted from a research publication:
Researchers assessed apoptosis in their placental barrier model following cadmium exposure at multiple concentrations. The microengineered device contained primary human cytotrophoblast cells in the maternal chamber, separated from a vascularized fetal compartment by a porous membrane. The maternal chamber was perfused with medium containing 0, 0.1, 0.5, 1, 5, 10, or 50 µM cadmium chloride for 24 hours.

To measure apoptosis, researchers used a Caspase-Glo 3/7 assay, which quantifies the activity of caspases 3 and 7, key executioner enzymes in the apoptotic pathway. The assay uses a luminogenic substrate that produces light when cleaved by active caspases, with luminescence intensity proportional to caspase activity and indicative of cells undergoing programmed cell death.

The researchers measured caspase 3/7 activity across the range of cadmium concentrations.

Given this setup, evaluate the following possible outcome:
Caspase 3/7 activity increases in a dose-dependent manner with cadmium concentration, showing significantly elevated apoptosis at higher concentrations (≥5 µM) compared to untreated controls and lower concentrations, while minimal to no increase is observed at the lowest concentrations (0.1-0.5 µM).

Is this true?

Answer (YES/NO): NO